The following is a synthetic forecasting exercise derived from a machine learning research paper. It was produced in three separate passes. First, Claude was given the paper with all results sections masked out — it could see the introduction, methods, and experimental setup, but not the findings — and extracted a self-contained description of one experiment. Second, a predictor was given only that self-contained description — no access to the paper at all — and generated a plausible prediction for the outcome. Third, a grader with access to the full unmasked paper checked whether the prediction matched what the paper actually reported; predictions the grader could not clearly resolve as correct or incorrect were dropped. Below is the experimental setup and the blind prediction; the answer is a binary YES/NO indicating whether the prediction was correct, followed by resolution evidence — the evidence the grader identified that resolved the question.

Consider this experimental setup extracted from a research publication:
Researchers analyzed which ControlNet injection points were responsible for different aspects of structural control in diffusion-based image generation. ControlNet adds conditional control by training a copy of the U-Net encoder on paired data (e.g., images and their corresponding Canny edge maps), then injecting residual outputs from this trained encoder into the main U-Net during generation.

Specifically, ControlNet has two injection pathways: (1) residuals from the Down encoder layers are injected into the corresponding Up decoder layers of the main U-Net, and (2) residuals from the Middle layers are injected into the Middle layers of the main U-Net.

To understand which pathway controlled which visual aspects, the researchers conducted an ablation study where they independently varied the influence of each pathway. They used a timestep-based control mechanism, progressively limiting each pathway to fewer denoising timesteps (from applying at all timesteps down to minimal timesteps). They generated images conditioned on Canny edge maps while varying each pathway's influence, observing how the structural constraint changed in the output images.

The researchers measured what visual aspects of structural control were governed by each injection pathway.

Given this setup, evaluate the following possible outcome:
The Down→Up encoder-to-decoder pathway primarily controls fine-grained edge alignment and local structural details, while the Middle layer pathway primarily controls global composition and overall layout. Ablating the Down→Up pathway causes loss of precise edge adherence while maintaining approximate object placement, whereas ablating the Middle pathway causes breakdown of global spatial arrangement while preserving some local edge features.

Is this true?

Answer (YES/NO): NO